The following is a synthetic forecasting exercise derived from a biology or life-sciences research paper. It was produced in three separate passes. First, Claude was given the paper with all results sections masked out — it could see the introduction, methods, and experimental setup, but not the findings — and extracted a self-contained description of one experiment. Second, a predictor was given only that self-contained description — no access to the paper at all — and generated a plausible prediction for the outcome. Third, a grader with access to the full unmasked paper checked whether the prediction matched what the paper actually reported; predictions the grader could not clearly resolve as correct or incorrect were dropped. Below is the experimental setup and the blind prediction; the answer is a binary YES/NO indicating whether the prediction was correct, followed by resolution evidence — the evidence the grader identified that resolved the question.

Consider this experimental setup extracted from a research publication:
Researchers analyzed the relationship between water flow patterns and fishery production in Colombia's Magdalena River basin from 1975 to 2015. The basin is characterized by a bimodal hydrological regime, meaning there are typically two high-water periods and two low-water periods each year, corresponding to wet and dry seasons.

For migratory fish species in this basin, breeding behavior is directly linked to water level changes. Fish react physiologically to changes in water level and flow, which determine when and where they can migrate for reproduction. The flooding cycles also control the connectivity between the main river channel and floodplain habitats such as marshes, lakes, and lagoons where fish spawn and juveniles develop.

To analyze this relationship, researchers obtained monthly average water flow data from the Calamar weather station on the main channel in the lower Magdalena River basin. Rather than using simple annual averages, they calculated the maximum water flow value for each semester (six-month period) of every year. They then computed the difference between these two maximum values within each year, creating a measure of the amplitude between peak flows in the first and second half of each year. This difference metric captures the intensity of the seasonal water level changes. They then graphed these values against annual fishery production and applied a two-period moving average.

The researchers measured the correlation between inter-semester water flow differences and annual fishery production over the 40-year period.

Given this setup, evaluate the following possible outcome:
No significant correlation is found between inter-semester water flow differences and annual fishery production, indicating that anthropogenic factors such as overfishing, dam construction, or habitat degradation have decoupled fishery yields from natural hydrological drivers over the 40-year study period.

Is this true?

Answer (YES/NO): NO